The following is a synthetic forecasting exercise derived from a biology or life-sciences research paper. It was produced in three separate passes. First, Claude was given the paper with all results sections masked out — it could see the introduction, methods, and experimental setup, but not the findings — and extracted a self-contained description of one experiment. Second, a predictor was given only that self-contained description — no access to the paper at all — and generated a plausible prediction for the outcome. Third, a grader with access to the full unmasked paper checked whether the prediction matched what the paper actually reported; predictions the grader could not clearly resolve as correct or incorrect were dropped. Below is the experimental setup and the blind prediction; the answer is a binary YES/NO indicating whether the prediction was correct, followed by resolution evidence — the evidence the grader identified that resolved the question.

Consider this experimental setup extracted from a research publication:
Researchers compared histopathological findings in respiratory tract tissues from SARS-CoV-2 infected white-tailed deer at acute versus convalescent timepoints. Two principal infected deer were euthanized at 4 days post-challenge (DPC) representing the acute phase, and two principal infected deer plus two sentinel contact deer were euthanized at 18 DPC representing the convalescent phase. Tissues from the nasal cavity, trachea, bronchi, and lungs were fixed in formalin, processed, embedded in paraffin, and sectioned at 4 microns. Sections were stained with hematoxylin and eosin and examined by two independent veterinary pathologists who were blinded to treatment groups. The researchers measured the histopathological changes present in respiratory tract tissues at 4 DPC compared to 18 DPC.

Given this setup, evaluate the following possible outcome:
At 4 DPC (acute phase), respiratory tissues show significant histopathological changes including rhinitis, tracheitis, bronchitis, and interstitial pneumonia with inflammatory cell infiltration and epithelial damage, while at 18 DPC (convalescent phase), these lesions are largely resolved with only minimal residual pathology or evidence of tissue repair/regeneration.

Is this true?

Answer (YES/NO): NO